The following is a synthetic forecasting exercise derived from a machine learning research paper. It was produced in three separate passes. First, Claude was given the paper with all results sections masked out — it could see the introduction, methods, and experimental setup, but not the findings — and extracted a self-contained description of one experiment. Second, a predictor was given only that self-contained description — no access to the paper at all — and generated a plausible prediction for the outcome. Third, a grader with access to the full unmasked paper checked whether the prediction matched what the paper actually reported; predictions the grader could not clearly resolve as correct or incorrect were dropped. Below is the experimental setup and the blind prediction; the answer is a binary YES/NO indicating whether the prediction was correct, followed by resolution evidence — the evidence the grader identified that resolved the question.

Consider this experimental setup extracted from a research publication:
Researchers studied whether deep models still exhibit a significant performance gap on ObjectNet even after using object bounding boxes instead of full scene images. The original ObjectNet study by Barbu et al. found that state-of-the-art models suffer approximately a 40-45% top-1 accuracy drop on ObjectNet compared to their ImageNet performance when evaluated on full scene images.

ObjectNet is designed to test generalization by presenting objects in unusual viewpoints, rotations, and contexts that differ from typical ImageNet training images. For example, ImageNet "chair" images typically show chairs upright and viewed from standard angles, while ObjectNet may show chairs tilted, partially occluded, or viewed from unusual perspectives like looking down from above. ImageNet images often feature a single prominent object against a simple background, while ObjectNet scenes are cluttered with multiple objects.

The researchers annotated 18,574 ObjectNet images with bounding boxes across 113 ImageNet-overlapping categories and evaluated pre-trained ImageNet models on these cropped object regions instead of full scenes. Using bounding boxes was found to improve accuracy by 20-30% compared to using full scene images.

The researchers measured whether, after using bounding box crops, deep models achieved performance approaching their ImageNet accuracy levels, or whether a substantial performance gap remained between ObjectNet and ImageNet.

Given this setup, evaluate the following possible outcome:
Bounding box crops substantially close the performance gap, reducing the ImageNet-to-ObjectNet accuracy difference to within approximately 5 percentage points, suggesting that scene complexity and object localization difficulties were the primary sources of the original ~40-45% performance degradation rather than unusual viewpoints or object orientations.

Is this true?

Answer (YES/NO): NO